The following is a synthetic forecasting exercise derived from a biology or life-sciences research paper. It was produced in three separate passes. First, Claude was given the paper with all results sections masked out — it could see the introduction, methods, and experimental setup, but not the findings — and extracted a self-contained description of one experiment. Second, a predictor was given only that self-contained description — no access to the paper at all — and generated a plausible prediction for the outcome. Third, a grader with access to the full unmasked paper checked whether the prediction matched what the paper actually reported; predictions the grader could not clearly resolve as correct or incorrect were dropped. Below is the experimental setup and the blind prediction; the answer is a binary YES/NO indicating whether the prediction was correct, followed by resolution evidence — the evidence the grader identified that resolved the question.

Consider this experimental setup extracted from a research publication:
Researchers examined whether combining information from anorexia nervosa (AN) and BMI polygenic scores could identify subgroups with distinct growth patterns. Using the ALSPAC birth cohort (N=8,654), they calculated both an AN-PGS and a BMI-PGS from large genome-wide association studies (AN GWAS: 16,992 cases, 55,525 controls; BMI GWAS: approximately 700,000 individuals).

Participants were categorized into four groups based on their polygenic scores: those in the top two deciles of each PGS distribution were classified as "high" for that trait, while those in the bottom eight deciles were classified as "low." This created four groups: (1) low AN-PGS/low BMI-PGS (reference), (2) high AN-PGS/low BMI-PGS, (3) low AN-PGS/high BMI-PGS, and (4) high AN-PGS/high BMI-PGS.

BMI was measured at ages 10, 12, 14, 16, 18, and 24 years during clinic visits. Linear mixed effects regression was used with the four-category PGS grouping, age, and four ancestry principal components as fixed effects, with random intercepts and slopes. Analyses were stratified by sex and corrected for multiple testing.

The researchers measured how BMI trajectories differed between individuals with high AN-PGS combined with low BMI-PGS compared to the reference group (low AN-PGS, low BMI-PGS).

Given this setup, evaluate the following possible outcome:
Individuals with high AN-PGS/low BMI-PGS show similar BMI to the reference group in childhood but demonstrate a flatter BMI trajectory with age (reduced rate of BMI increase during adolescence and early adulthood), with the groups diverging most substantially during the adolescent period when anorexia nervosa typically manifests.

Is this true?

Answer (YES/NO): NO